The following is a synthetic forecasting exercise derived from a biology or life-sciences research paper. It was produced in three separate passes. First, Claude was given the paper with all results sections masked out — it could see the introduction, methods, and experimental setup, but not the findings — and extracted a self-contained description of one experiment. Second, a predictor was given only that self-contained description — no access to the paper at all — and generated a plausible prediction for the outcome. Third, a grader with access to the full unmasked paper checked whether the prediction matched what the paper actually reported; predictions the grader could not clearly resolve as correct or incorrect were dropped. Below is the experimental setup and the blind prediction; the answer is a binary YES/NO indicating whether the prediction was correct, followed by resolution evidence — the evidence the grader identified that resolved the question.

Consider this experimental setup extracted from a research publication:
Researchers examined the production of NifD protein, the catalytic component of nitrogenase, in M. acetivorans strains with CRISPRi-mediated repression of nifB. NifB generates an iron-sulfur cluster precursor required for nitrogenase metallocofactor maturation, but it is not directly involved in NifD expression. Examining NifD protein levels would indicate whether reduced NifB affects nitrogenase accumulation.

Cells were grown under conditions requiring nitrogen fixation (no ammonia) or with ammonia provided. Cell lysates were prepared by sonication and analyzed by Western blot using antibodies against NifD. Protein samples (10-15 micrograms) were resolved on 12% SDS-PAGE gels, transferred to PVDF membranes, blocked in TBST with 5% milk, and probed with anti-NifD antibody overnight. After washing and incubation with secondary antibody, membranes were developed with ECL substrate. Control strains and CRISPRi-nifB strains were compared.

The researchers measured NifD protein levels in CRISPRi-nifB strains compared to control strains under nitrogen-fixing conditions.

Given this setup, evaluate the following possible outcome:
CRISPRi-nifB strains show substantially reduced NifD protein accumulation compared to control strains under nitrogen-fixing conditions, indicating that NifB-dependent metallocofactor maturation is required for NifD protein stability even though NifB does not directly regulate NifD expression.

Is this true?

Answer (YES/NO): NO